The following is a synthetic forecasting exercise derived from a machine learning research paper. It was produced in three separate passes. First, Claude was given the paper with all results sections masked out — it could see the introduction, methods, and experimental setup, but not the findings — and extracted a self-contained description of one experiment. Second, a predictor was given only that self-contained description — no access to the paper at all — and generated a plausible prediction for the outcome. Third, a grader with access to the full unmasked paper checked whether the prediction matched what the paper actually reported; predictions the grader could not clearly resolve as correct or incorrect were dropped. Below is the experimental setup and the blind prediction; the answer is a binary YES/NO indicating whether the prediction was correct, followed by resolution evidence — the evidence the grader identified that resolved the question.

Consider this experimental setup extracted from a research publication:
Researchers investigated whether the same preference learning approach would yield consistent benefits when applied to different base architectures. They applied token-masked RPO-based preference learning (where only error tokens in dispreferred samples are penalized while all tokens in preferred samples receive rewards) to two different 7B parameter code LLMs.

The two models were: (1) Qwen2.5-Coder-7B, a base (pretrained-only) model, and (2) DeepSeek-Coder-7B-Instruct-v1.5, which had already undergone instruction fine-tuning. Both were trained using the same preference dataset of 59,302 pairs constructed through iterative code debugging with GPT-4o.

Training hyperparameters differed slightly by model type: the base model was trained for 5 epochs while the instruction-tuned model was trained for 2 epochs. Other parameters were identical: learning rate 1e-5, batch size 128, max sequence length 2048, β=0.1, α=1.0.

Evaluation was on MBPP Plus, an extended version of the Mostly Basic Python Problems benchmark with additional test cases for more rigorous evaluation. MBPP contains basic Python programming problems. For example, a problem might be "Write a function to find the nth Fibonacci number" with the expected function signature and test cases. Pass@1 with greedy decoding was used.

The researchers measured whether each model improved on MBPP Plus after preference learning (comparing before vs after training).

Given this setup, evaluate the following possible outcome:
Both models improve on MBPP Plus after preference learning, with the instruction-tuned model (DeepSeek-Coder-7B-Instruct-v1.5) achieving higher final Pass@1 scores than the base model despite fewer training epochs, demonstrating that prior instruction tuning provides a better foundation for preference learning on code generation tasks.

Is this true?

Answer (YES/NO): NO